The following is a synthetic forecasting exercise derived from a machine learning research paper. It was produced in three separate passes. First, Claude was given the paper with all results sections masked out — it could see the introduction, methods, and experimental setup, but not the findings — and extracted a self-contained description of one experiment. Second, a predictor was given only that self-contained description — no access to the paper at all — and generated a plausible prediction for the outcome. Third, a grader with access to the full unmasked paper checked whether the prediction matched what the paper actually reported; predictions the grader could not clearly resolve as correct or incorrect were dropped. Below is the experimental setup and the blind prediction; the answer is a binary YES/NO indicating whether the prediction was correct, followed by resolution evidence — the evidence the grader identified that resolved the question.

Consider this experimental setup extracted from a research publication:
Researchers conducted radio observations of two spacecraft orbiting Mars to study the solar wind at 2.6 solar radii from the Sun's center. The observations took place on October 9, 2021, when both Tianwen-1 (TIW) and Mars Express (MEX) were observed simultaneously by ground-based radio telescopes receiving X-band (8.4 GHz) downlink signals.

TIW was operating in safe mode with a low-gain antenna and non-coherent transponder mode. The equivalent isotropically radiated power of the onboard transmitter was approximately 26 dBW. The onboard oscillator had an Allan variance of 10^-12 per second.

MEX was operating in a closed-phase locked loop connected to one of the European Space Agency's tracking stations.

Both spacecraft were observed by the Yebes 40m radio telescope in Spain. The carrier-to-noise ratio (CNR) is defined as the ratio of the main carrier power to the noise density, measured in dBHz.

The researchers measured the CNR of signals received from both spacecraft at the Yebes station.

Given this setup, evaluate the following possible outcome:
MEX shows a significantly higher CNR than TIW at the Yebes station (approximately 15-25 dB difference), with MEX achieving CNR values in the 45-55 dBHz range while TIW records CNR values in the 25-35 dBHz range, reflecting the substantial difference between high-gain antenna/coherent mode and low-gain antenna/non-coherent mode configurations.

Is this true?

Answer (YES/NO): NO